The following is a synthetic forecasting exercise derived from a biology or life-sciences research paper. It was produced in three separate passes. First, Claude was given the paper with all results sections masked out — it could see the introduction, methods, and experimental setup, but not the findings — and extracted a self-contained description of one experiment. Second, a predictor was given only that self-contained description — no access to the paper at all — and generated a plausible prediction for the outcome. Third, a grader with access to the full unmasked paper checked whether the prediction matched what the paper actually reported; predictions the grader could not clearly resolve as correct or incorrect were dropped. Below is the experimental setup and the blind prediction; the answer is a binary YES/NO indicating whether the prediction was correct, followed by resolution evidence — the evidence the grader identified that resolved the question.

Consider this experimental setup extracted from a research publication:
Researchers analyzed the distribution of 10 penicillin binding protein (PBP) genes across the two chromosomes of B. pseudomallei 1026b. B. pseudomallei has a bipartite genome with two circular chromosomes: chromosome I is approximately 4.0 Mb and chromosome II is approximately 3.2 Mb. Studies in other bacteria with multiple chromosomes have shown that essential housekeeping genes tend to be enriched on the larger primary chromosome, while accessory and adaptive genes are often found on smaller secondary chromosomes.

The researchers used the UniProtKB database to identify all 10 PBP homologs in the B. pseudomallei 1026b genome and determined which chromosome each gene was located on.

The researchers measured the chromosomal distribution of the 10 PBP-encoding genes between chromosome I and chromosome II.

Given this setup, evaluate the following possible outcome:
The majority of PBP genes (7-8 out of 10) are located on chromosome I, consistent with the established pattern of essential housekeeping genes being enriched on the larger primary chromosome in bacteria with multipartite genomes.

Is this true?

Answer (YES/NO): NO